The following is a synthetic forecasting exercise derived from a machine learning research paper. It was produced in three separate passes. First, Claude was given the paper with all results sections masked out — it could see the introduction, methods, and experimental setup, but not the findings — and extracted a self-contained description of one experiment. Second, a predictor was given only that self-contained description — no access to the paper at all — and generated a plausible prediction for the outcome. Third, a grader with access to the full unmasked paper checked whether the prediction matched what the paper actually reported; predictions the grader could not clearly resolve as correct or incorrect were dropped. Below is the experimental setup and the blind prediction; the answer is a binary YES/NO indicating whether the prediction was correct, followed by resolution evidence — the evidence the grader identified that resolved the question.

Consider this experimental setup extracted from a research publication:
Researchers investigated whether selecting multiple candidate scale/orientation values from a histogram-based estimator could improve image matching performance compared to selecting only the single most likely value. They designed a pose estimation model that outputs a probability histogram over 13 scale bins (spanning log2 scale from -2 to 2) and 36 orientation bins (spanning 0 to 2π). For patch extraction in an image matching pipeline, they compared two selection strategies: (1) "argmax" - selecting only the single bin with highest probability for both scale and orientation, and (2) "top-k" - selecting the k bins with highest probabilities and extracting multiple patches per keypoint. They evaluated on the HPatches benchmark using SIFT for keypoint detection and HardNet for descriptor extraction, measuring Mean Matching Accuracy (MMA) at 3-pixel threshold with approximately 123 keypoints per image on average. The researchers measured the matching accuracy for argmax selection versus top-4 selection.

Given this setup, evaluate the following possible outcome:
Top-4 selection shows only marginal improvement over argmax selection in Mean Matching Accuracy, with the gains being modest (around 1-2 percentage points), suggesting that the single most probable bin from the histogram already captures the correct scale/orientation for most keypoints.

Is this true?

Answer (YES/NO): NO